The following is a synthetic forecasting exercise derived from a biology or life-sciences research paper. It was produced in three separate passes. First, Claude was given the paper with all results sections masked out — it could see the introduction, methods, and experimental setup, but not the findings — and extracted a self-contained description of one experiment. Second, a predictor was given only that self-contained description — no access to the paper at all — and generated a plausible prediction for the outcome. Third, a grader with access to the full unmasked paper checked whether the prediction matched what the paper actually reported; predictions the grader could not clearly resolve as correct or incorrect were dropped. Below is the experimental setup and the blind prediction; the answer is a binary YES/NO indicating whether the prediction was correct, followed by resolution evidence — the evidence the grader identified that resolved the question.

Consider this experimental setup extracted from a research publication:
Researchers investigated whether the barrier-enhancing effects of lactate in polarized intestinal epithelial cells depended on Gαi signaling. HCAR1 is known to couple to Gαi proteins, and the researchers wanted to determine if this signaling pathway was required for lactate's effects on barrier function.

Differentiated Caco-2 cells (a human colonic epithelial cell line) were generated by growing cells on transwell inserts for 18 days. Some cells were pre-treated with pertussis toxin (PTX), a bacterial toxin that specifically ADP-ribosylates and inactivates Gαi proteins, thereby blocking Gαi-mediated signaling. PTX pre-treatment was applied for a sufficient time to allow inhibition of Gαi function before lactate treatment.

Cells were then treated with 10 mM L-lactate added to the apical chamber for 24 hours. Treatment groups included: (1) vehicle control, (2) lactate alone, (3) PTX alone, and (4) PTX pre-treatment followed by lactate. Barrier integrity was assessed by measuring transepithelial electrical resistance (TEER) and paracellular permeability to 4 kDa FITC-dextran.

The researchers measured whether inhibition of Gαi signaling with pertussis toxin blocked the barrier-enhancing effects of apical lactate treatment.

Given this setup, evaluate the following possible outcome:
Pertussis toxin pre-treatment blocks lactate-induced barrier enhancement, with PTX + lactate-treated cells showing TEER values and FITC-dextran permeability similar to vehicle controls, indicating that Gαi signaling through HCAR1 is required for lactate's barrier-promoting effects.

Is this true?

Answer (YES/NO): YES